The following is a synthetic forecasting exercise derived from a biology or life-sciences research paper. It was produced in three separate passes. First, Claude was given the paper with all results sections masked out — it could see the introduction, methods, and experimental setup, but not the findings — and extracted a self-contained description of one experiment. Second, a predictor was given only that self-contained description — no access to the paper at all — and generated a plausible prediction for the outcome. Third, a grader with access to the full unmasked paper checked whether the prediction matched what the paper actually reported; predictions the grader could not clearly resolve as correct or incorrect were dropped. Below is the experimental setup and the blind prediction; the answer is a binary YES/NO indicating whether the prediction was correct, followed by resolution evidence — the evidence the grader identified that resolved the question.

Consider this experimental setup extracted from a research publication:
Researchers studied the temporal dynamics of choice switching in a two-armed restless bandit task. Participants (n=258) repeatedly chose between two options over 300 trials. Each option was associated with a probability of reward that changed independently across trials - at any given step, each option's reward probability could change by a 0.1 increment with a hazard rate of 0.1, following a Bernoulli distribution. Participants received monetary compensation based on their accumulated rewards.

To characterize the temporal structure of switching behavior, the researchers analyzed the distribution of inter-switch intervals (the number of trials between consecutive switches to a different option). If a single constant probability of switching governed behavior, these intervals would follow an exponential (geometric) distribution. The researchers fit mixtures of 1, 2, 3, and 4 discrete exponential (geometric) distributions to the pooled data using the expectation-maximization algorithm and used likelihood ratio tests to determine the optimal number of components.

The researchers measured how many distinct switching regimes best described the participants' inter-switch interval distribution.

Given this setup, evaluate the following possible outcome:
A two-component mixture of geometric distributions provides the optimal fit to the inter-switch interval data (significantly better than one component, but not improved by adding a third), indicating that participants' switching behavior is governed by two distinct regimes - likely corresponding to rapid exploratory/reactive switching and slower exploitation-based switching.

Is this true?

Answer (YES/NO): NO